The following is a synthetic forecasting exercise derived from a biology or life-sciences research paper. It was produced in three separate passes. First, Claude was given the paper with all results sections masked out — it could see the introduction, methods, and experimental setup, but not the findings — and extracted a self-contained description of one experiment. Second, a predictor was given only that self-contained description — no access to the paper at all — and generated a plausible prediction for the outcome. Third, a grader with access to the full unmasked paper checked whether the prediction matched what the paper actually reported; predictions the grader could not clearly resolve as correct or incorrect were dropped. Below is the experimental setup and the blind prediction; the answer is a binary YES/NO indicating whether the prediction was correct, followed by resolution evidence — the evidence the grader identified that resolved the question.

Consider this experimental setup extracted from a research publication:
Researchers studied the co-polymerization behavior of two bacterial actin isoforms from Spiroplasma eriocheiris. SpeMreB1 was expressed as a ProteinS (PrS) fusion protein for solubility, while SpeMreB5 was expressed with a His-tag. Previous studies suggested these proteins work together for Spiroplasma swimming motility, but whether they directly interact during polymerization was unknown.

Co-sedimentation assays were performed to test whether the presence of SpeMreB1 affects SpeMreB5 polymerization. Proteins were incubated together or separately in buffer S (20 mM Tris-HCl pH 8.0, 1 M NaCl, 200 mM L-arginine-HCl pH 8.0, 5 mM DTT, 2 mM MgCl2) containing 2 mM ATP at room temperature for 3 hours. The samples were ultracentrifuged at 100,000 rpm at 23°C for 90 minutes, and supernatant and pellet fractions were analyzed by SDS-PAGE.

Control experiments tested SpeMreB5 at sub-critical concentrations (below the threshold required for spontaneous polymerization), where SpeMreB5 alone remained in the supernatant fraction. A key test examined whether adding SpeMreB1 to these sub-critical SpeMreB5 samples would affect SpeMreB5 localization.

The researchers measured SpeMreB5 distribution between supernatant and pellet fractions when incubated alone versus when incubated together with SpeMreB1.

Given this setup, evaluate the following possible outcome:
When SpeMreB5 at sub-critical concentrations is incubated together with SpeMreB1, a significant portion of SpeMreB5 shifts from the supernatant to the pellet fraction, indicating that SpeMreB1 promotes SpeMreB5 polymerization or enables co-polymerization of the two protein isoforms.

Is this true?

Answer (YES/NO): NO